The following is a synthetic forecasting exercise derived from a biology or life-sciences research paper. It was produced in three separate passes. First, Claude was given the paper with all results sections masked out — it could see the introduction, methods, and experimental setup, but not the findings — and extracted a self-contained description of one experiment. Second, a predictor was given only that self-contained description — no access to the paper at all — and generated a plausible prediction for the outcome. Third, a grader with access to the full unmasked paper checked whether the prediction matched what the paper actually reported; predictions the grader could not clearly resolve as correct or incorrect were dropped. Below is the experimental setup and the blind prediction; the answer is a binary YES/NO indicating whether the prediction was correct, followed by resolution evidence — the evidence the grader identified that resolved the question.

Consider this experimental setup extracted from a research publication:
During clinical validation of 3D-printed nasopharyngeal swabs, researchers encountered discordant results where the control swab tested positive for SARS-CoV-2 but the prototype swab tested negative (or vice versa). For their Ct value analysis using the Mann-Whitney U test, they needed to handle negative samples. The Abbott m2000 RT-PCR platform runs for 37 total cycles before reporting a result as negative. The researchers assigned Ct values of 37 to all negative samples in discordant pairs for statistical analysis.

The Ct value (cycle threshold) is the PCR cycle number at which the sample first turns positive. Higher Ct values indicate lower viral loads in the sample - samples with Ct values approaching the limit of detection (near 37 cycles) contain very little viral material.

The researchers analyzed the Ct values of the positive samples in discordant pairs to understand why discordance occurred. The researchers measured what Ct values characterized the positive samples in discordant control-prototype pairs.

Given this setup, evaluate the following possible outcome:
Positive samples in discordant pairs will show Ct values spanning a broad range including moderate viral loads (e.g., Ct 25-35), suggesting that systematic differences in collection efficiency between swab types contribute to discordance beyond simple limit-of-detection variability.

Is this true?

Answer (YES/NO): NO